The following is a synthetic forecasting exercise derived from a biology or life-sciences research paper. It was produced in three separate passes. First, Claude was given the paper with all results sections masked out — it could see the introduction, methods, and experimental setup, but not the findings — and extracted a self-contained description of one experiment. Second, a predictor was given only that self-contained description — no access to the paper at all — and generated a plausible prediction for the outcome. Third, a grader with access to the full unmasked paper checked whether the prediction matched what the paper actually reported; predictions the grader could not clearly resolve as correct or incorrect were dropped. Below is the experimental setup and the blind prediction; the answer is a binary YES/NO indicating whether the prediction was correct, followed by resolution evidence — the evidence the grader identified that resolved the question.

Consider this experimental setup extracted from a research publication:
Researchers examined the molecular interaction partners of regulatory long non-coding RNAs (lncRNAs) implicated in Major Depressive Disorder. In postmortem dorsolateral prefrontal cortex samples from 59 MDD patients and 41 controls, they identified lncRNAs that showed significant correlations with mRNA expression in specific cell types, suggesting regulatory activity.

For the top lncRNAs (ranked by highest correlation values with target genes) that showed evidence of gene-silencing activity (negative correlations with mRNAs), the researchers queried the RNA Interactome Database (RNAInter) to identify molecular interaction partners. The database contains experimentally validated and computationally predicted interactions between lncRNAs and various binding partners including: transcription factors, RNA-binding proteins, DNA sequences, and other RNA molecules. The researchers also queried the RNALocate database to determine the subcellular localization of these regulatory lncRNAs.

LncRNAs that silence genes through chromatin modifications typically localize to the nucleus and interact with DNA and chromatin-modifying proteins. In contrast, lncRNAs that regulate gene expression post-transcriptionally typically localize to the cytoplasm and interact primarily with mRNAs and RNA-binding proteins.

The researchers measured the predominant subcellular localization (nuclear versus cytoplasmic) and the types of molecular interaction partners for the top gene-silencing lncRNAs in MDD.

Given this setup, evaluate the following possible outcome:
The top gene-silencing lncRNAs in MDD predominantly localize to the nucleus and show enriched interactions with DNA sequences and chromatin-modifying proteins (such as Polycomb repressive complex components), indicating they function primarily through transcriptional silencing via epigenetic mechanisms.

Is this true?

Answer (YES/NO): NO